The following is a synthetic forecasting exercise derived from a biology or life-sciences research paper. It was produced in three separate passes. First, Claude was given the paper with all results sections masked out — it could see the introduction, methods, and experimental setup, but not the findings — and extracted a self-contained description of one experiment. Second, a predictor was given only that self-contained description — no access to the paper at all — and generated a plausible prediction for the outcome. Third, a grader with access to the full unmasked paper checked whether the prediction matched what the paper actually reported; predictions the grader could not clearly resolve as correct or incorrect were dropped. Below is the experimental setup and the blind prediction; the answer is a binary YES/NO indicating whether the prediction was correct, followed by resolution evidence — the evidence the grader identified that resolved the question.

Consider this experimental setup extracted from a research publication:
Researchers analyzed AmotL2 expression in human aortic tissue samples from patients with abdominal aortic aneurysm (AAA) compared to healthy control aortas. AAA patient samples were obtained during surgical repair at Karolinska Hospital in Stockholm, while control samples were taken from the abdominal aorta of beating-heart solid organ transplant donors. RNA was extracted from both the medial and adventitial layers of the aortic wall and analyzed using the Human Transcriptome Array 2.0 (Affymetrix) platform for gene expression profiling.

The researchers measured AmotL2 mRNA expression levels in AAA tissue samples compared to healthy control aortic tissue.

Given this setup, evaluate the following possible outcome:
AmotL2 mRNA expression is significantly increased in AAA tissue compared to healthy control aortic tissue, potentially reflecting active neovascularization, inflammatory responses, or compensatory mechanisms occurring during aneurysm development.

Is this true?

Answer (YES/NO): NO